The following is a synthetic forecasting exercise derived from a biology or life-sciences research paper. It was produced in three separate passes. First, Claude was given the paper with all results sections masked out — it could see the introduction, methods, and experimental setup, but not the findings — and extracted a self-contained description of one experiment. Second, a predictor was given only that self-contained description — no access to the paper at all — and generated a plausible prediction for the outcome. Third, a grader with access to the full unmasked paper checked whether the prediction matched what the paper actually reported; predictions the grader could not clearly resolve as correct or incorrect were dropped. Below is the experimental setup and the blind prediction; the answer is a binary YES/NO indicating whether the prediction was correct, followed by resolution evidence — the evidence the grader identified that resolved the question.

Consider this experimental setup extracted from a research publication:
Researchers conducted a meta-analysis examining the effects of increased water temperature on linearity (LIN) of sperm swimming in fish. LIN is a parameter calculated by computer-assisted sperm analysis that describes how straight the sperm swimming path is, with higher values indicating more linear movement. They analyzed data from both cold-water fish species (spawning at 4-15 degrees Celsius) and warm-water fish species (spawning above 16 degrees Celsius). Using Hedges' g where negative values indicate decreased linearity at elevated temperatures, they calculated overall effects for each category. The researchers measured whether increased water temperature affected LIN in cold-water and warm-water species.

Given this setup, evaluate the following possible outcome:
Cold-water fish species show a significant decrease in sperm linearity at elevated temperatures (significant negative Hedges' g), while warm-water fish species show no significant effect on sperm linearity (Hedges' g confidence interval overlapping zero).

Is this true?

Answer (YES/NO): NO